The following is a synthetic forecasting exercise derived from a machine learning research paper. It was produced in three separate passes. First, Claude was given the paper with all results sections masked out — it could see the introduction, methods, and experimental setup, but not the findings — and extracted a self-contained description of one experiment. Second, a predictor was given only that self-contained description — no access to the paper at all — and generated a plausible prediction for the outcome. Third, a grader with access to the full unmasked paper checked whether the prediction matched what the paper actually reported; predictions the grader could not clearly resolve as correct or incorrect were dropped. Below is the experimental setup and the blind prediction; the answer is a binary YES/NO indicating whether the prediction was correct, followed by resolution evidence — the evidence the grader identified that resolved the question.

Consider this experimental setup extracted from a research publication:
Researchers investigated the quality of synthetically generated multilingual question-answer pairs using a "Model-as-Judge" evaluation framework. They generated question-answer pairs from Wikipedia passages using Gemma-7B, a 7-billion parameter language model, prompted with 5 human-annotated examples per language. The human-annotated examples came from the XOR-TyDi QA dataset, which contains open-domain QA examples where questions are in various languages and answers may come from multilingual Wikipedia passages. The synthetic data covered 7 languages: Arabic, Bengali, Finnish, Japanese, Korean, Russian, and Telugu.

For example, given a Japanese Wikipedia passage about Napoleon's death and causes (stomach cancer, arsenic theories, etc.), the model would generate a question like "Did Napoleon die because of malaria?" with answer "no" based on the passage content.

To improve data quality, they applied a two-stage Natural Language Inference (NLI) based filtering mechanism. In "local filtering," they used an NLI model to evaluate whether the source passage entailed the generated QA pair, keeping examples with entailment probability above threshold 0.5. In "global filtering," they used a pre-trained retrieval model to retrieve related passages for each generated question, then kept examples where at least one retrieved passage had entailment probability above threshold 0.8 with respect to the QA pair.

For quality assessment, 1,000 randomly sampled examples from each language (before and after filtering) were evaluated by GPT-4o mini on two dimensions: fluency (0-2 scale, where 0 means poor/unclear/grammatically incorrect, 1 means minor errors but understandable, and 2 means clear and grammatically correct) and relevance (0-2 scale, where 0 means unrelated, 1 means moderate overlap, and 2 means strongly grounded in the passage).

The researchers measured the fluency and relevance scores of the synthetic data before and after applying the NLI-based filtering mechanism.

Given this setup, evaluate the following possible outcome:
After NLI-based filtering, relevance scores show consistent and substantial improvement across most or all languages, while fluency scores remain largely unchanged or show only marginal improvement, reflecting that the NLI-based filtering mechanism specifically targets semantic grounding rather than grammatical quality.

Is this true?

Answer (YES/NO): NO